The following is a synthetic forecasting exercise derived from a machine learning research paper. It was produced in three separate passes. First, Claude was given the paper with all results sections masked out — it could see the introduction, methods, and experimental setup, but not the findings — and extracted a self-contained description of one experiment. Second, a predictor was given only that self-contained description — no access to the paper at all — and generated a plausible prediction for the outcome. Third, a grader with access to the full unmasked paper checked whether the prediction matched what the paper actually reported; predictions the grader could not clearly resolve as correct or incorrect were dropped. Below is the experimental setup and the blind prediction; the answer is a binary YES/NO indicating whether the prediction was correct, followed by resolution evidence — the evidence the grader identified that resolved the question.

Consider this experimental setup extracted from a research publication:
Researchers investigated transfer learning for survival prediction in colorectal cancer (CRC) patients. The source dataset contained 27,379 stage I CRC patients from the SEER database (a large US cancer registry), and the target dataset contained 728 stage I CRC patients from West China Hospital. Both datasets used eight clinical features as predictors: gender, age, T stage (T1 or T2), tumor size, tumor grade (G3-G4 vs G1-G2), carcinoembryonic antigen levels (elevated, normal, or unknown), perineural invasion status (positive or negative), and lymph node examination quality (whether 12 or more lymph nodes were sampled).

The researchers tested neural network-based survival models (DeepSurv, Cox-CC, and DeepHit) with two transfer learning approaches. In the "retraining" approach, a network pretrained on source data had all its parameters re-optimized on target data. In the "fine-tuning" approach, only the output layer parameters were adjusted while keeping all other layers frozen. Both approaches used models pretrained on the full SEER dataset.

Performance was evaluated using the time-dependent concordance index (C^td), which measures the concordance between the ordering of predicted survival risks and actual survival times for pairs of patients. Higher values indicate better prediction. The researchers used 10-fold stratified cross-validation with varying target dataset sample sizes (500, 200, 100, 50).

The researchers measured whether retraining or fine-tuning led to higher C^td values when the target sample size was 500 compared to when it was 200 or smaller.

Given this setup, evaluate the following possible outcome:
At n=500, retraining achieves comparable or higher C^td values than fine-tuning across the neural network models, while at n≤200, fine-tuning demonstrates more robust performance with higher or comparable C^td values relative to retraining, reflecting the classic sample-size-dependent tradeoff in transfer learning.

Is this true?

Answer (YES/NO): YES